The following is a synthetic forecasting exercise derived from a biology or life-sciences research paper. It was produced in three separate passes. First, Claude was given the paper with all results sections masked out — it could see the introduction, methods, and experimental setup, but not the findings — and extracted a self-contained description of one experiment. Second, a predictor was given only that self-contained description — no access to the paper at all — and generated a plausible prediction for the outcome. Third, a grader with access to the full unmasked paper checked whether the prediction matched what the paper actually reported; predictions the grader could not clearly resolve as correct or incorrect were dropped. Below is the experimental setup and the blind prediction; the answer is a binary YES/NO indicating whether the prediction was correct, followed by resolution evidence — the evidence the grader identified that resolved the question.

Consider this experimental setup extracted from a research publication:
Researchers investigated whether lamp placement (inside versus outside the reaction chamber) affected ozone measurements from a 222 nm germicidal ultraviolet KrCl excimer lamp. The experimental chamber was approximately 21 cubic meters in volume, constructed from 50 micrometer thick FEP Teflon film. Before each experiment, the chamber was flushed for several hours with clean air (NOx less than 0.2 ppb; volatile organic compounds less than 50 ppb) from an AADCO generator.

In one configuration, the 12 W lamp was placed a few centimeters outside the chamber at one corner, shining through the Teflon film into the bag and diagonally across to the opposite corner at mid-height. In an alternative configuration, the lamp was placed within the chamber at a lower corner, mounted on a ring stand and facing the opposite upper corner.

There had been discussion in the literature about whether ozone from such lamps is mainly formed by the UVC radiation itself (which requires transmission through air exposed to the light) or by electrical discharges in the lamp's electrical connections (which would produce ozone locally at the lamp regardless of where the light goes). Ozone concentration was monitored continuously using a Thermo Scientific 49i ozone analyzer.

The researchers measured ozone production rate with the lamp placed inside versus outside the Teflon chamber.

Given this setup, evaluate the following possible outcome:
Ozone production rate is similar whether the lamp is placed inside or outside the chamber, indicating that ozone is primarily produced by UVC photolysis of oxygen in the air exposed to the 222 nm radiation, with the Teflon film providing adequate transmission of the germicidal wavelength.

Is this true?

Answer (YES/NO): YES